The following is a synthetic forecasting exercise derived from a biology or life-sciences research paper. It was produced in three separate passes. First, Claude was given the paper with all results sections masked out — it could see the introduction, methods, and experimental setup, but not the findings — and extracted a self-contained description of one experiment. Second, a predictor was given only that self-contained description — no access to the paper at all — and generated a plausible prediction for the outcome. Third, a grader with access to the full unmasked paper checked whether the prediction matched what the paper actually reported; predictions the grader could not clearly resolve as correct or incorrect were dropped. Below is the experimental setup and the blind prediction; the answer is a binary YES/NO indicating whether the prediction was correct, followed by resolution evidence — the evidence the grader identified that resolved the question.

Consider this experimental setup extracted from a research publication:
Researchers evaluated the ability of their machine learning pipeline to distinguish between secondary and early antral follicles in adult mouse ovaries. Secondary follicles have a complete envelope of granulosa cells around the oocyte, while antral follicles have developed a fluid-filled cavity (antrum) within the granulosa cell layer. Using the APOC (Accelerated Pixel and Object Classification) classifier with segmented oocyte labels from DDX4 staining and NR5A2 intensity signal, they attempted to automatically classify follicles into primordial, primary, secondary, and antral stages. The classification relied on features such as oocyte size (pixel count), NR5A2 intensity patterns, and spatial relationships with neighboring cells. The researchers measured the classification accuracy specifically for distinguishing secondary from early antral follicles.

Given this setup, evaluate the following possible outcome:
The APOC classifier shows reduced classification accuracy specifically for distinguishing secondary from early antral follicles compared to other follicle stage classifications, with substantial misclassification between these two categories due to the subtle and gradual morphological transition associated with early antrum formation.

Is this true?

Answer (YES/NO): YES